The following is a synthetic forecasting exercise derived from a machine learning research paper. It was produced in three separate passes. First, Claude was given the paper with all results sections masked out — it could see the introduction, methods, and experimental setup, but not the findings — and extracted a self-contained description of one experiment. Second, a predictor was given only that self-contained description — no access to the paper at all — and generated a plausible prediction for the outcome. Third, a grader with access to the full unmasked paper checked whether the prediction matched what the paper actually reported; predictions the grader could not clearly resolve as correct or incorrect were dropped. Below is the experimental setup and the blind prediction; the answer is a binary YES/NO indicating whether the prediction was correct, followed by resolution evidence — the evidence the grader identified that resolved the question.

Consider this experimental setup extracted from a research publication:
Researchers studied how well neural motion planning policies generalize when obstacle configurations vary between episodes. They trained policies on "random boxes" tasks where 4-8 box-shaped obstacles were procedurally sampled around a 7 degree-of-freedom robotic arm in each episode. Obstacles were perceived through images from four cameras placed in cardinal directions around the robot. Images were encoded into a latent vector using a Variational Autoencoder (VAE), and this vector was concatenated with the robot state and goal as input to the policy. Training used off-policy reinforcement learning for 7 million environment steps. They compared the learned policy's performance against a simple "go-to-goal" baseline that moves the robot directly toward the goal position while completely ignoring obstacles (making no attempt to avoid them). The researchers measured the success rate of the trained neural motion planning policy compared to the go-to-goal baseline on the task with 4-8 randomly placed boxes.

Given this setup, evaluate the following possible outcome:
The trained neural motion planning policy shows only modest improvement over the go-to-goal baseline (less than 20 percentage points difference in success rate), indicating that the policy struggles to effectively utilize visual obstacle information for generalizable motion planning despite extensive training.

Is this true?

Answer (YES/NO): NO